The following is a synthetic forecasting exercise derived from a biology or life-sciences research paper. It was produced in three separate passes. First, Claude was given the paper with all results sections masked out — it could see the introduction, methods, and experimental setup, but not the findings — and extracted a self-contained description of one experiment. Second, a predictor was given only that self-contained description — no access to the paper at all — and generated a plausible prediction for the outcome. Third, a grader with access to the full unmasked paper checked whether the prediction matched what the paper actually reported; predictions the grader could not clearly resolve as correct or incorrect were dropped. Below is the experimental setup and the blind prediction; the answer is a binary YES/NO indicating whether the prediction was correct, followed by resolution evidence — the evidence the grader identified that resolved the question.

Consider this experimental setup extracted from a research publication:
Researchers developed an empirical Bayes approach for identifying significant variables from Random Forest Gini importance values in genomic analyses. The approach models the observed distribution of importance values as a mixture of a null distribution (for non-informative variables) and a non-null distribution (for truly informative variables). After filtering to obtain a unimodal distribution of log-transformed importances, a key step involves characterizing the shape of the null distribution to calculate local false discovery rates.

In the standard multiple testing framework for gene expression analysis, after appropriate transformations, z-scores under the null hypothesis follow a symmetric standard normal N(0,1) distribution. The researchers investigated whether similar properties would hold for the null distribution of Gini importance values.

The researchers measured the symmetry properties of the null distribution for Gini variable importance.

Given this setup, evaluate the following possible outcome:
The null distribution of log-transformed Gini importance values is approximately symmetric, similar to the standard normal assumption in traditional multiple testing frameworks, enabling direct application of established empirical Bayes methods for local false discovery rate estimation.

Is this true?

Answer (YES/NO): NO